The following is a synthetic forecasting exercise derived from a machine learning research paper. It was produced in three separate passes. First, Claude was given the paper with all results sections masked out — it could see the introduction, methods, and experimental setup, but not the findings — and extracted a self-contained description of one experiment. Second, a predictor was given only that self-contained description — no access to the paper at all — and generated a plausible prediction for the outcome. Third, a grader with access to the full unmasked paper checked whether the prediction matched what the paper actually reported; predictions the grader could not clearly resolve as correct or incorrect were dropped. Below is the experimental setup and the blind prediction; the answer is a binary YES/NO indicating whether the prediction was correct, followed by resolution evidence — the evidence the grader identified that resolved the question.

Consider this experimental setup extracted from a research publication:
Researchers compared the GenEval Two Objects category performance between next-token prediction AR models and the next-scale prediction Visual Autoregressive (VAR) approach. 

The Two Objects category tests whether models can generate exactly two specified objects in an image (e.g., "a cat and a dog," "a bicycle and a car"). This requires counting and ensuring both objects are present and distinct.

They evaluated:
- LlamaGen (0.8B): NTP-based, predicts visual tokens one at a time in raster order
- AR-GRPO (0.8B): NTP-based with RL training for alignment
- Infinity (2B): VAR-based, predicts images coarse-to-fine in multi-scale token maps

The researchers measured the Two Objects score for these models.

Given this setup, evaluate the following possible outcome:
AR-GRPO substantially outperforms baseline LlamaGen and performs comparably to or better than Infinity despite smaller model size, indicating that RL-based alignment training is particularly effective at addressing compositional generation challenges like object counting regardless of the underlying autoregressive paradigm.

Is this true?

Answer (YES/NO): NO